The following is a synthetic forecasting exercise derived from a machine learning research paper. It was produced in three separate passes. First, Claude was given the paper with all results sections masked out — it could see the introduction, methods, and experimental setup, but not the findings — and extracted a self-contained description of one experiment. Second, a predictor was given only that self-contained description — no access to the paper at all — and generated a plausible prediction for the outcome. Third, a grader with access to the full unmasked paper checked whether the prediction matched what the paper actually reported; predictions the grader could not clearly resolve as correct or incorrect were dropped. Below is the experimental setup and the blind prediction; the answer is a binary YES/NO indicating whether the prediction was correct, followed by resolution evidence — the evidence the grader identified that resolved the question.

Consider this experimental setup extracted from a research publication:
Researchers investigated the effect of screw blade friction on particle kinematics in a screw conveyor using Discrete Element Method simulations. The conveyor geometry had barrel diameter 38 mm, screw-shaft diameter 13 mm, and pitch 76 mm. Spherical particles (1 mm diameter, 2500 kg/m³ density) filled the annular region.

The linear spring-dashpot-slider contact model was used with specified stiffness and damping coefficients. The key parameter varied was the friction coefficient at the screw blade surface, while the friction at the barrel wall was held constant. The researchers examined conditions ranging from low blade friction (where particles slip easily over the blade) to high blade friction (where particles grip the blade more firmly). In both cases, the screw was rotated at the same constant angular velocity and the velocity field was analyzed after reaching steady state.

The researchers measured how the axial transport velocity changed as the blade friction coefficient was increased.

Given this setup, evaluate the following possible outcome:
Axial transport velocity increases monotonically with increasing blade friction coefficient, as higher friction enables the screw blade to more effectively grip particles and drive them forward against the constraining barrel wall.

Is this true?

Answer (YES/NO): NO